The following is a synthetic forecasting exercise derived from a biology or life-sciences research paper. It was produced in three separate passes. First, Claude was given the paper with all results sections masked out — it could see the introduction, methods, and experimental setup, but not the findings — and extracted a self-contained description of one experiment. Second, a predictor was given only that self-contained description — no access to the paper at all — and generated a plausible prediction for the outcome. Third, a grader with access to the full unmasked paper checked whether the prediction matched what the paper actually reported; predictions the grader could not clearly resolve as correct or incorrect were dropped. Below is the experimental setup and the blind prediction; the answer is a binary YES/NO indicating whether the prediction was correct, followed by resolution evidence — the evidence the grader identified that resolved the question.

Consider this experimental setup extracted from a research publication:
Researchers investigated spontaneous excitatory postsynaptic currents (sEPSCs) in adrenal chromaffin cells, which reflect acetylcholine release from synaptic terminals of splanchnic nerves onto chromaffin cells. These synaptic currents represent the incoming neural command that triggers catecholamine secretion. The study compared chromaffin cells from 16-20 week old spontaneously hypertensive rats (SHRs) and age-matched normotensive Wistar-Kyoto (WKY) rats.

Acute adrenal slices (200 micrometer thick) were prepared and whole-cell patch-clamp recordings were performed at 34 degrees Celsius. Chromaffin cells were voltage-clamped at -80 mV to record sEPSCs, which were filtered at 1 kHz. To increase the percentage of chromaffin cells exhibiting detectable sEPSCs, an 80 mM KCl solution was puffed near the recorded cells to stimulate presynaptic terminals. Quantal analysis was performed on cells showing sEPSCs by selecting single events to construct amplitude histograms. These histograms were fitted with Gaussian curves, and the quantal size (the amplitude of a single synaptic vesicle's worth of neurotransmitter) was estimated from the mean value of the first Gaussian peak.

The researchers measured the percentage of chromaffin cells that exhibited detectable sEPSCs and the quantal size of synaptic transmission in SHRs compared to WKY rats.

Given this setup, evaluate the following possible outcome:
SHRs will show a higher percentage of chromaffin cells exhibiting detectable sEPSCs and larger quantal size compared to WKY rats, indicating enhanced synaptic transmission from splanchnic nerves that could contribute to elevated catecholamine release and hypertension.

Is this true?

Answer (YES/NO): NO